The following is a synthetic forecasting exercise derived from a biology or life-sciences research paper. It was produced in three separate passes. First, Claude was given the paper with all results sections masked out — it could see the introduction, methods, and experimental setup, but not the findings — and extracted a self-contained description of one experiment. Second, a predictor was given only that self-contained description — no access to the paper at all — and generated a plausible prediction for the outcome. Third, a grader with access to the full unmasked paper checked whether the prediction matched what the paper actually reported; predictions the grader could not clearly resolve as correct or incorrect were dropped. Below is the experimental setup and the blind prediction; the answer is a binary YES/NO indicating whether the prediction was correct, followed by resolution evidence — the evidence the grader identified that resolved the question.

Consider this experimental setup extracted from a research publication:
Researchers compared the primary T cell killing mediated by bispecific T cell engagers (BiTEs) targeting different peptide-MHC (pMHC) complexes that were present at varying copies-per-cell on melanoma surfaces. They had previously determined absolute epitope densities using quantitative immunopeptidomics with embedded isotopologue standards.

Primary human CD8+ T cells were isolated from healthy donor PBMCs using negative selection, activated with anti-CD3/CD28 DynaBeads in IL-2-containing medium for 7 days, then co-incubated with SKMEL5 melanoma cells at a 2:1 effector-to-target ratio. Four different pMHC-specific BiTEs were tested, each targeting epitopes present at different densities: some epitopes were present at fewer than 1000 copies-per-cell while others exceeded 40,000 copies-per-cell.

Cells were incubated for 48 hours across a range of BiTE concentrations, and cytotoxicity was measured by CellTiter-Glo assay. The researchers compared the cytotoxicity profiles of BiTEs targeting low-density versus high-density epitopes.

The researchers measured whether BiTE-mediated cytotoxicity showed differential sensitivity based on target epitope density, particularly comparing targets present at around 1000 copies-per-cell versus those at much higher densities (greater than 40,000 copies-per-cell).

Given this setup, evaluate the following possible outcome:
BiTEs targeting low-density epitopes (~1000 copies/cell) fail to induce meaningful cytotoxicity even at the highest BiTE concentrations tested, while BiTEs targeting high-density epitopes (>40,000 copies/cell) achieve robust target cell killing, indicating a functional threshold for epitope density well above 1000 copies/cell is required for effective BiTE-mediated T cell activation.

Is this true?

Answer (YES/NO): NO